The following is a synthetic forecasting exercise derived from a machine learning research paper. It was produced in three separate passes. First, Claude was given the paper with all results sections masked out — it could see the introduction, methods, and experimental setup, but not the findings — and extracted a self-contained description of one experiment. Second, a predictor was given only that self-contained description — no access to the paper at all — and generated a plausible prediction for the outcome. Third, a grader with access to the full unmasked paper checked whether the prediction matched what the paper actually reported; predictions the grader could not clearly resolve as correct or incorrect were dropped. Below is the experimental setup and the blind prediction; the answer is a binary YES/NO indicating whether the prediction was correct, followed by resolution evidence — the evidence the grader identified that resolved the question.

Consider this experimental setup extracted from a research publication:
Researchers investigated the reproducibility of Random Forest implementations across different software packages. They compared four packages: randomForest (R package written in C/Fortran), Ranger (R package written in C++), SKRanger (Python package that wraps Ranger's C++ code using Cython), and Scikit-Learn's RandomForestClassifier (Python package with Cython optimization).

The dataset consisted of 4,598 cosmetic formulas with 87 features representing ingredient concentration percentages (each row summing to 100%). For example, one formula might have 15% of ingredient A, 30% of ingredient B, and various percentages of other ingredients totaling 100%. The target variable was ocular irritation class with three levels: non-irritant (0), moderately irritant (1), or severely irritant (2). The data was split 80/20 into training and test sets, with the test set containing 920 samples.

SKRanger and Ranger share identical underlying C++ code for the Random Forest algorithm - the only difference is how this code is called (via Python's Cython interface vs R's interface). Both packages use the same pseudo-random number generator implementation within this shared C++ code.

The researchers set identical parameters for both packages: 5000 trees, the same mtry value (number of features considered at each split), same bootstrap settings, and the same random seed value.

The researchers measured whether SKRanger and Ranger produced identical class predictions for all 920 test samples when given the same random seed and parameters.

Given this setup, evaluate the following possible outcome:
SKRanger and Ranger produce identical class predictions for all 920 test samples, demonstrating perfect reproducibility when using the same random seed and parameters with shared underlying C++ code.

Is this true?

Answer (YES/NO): NO